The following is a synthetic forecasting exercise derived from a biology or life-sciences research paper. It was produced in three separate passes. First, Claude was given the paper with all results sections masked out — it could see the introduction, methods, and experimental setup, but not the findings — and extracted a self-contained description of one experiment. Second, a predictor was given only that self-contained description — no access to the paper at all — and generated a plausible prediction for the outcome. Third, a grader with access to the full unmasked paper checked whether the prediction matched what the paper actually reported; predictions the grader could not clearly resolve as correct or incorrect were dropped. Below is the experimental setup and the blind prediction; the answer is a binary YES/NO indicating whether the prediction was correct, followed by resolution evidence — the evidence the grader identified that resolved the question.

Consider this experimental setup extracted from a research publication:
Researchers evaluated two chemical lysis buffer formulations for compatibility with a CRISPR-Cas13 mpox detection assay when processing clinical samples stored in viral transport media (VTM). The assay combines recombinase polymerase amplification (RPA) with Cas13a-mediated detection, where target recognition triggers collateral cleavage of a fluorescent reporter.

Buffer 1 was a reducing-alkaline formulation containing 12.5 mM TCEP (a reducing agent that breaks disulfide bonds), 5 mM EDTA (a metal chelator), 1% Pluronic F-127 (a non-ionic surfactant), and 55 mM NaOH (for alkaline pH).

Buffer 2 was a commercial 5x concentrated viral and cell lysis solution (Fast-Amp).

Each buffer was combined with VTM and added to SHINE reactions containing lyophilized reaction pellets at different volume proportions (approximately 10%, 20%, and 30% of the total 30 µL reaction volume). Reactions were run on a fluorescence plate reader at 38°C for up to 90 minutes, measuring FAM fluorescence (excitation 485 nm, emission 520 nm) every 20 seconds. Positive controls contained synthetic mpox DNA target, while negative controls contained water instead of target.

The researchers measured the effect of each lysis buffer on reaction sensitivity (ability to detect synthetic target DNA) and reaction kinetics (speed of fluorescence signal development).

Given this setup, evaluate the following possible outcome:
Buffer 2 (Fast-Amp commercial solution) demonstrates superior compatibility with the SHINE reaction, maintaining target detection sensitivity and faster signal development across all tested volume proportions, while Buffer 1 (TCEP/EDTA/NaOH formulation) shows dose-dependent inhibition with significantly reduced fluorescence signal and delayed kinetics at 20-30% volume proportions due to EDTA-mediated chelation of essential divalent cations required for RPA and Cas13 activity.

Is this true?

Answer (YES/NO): NO